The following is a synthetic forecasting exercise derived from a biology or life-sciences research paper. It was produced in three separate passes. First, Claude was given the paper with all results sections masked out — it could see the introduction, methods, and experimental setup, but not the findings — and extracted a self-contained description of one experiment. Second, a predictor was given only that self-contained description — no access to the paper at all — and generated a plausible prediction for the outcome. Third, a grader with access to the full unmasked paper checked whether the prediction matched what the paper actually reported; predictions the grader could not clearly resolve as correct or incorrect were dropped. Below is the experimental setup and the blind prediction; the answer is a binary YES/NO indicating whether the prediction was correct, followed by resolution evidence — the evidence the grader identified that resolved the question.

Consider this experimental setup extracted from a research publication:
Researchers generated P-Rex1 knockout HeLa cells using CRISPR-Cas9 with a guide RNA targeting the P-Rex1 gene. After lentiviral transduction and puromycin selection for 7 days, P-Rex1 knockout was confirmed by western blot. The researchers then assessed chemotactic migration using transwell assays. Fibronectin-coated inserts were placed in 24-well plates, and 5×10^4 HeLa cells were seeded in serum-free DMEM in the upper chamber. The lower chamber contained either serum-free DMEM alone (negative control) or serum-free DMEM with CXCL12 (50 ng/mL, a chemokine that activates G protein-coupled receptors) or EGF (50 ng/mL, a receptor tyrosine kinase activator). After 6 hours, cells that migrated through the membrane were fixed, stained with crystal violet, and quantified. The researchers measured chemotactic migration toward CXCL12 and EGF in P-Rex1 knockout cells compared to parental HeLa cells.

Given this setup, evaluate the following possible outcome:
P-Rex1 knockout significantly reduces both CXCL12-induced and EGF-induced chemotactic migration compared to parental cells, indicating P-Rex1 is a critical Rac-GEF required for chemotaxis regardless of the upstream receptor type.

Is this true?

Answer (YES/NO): NO